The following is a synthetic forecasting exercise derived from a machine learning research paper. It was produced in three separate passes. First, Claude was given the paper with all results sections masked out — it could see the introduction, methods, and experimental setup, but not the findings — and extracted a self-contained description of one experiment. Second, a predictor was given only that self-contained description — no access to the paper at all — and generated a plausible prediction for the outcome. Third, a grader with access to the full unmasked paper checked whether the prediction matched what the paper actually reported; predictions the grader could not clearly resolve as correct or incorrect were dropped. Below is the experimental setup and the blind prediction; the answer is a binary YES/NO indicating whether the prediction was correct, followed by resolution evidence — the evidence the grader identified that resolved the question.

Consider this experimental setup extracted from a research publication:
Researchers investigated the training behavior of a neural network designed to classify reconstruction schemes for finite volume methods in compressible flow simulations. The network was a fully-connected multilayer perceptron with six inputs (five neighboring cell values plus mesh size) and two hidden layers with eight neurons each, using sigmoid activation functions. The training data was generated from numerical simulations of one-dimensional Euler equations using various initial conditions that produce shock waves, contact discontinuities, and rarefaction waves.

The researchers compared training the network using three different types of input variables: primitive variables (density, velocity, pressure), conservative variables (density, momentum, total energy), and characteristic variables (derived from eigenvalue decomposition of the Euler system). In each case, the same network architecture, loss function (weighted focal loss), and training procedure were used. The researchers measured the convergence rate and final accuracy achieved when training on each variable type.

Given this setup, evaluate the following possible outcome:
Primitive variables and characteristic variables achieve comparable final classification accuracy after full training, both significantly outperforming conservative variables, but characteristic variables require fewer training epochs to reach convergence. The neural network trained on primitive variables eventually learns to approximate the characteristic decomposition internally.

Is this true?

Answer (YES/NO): NO